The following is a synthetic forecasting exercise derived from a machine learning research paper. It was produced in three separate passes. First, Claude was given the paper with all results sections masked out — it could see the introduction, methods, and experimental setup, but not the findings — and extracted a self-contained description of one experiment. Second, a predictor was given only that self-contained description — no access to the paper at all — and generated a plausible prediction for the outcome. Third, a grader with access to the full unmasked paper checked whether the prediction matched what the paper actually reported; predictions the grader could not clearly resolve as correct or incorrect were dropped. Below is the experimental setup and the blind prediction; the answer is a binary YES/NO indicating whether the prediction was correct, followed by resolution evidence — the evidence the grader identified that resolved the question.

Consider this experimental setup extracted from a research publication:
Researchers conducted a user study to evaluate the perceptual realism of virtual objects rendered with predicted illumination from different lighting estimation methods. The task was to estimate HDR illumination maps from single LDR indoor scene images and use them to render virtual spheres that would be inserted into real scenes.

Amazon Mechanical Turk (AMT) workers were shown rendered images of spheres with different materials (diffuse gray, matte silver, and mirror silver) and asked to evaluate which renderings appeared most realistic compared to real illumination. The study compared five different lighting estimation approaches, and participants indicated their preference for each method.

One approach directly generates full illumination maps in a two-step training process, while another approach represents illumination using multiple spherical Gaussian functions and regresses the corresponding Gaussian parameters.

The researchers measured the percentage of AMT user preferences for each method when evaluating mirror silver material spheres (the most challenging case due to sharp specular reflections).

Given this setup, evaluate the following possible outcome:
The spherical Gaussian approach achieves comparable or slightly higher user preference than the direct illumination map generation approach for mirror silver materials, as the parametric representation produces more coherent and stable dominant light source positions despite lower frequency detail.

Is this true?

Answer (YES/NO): YES